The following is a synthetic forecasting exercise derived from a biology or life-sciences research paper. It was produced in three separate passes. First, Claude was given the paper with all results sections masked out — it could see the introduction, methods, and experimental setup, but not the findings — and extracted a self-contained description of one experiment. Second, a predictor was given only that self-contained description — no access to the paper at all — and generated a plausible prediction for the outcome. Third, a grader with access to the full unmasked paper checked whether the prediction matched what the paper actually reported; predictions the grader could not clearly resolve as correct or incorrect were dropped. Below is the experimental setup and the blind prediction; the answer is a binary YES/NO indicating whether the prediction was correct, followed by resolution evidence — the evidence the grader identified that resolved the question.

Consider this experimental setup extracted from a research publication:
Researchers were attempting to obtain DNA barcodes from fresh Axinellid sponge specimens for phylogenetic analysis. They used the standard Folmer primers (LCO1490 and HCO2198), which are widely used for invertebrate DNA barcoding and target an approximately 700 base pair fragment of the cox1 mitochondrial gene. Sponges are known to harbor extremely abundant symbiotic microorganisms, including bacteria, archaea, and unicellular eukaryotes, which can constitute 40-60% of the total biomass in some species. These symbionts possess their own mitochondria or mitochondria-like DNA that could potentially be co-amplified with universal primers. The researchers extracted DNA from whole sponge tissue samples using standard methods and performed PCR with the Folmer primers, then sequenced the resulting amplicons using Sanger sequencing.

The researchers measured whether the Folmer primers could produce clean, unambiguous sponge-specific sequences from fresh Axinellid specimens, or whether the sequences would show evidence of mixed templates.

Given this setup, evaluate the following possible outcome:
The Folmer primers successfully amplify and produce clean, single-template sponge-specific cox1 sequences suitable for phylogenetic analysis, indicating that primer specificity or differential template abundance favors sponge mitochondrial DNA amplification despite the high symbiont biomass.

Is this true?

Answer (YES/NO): NO